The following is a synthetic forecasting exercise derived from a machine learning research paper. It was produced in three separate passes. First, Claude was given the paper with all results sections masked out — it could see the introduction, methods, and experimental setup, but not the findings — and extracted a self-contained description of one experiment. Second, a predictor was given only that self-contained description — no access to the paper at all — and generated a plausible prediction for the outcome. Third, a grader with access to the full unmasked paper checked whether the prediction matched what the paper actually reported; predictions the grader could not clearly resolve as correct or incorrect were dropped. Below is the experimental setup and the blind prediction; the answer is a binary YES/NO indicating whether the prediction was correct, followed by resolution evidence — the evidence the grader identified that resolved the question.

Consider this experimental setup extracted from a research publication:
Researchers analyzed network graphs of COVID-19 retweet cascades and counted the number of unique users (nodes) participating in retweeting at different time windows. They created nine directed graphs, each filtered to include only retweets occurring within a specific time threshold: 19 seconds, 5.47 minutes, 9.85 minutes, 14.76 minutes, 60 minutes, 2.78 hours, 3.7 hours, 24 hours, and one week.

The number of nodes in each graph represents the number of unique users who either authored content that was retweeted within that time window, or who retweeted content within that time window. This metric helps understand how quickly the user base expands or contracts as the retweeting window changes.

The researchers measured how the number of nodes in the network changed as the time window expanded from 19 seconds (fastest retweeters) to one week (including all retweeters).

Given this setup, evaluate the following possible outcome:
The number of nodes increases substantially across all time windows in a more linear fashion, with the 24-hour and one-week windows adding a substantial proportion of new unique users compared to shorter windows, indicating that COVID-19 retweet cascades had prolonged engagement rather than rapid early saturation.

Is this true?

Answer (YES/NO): NO